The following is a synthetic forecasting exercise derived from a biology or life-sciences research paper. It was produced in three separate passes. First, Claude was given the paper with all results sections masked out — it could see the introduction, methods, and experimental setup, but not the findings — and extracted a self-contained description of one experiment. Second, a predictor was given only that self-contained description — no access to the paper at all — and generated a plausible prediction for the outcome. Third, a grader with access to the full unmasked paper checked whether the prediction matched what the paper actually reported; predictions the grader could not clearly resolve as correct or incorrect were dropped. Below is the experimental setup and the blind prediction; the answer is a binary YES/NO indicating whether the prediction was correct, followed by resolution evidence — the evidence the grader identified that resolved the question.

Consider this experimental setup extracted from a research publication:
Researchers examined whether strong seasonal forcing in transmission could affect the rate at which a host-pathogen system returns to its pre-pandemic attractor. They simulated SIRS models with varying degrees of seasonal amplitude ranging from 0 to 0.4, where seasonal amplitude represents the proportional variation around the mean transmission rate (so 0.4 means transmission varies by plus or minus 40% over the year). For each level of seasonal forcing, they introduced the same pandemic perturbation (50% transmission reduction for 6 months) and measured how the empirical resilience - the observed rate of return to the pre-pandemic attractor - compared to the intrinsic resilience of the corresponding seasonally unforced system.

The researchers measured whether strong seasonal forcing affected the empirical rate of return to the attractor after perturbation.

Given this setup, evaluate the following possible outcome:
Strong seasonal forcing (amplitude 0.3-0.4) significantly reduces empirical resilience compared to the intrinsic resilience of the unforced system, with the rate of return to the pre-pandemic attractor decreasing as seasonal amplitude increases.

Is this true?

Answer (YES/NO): YES